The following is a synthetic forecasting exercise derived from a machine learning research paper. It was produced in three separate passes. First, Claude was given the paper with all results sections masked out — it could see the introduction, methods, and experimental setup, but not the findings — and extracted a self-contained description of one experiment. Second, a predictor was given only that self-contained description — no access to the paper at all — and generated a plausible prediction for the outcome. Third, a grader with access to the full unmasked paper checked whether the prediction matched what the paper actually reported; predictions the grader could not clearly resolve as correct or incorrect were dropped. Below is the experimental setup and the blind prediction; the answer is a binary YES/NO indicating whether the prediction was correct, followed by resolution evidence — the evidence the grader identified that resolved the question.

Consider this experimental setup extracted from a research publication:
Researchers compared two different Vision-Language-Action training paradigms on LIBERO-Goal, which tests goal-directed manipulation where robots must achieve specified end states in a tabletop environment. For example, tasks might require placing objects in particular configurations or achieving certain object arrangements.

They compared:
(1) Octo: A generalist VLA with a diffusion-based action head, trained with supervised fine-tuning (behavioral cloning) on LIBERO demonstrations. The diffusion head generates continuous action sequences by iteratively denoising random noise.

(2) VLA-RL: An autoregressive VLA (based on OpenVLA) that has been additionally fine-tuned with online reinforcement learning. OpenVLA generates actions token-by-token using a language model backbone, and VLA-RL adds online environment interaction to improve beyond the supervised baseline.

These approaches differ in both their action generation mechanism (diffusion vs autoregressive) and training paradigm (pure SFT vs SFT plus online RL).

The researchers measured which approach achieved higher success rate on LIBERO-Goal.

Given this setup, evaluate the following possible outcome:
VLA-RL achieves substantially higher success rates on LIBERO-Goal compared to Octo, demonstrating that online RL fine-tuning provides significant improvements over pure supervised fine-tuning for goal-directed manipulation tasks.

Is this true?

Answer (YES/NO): NO